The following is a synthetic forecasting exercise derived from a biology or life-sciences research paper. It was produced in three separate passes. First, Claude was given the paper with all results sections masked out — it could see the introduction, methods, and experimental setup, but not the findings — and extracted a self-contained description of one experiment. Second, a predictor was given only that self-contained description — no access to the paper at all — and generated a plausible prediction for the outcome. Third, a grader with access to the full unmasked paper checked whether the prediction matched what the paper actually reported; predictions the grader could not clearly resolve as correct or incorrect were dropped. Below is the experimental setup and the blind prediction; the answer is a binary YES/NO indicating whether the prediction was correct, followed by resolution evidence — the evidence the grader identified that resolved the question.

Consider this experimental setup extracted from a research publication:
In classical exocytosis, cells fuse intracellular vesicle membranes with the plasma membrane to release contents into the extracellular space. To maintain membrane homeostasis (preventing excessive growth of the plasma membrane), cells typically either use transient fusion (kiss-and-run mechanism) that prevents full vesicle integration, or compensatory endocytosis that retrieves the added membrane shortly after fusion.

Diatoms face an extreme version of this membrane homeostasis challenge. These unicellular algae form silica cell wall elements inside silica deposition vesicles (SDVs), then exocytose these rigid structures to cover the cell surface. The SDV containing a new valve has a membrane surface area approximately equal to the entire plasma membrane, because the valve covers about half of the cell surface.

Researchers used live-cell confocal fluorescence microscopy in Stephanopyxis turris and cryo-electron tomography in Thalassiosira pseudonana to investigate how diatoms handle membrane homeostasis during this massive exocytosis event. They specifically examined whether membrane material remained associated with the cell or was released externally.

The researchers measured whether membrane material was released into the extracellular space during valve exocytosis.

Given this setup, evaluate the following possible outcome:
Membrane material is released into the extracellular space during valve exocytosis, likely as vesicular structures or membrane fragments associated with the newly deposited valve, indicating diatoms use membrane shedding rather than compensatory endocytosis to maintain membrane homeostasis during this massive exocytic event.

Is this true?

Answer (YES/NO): YES